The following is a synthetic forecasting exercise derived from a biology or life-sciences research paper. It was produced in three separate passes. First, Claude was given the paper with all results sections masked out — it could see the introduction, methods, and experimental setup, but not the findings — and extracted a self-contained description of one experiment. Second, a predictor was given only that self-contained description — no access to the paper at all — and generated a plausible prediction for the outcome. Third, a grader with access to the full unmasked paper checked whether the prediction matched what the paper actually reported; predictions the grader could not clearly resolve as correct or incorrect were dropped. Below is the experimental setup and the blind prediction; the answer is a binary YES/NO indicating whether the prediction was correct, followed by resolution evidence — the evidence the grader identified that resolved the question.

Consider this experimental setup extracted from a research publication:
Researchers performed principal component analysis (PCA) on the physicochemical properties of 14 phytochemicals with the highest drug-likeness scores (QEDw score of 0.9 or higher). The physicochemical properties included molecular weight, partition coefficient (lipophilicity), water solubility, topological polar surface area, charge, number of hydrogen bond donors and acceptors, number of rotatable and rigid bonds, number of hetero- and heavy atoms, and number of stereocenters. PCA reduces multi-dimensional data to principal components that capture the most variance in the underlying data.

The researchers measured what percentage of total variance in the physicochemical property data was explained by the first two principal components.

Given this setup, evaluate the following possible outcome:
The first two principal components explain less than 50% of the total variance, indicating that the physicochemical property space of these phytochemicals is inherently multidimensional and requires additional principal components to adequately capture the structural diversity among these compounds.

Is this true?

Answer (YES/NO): NO